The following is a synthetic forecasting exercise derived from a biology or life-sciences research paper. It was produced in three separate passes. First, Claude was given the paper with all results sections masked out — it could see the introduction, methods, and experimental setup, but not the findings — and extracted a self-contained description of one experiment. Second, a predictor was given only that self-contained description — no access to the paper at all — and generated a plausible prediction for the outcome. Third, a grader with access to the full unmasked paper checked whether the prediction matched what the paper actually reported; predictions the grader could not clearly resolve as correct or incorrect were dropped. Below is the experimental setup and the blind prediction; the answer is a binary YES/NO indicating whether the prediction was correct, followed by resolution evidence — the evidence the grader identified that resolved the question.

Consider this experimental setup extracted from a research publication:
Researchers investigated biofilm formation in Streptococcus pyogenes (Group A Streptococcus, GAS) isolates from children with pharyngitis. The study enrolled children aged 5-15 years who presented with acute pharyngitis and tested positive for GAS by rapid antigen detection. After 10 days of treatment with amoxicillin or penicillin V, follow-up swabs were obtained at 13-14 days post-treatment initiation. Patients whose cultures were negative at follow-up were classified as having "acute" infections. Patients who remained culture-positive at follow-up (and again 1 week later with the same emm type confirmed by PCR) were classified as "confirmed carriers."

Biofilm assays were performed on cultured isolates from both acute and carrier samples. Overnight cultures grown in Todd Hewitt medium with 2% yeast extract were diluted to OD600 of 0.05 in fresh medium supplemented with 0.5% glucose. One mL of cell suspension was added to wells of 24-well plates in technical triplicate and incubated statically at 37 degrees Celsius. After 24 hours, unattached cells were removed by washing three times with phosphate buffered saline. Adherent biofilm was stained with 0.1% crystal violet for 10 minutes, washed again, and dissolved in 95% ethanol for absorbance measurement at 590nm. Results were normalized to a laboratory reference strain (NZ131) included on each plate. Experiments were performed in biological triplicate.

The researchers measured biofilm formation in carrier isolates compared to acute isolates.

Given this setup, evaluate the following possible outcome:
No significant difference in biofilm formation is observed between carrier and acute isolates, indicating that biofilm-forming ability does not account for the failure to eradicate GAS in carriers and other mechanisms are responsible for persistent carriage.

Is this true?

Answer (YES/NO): YES